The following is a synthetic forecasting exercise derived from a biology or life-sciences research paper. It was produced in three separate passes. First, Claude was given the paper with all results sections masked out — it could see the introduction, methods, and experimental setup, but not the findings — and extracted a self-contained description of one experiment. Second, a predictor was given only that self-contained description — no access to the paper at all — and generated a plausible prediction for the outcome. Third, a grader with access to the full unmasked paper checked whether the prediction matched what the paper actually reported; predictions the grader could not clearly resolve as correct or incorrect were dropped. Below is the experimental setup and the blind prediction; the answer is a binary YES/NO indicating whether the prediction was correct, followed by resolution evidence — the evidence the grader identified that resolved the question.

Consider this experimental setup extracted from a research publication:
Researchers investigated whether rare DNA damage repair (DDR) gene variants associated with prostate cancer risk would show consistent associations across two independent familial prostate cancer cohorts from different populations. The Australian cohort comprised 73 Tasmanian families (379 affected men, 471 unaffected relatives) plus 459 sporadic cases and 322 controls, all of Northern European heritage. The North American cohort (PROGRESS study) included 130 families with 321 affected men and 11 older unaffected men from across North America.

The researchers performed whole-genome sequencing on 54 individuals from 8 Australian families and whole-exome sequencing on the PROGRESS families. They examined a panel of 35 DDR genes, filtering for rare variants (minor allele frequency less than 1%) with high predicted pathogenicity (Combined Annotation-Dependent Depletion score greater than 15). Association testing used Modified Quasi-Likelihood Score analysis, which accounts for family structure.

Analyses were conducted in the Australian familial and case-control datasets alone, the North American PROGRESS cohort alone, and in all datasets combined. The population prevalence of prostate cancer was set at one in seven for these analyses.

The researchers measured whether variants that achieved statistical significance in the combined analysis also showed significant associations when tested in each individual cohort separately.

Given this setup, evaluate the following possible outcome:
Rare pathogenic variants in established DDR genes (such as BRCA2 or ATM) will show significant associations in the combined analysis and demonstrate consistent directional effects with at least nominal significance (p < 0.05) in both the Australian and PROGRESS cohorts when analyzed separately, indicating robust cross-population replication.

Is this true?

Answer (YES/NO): NO